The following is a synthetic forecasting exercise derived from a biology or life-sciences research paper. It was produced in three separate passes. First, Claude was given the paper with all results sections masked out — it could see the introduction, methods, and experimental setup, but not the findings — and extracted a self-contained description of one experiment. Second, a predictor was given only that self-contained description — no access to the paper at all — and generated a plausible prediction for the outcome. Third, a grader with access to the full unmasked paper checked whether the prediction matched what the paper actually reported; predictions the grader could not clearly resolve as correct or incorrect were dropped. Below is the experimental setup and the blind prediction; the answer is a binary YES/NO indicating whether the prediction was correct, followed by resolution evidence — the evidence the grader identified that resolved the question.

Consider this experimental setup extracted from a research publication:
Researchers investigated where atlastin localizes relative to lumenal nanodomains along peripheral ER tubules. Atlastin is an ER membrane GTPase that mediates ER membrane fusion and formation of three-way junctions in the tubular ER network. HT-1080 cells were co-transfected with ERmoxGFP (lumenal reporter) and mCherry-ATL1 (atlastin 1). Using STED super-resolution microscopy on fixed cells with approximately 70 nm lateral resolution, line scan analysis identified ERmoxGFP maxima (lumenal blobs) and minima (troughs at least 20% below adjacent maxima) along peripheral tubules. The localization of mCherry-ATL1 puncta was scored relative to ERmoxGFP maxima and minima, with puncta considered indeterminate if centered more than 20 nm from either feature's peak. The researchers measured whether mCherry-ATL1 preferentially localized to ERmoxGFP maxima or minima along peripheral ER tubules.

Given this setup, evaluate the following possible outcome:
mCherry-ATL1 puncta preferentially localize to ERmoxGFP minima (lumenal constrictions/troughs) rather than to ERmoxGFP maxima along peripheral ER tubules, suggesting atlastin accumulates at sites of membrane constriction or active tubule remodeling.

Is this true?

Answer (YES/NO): NO